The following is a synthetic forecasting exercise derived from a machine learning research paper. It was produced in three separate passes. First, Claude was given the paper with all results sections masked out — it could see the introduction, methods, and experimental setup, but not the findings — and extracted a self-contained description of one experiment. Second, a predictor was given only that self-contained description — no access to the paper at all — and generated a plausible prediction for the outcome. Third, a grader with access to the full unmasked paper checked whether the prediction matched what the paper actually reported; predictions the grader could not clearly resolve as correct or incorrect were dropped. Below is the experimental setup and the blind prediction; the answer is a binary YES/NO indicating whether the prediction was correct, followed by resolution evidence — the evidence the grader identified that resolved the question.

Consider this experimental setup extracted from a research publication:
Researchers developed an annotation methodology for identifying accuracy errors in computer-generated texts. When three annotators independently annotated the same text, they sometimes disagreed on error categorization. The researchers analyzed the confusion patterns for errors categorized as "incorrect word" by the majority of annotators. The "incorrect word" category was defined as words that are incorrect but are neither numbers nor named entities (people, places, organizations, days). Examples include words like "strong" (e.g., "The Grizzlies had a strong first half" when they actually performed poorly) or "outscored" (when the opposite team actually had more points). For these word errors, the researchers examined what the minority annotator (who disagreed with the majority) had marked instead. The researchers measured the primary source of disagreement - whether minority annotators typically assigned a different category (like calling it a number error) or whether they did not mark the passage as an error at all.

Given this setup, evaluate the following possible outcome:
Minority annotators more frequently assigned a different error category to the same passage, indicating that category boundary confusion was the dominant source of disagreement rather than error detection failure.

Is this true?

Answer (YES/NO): NO